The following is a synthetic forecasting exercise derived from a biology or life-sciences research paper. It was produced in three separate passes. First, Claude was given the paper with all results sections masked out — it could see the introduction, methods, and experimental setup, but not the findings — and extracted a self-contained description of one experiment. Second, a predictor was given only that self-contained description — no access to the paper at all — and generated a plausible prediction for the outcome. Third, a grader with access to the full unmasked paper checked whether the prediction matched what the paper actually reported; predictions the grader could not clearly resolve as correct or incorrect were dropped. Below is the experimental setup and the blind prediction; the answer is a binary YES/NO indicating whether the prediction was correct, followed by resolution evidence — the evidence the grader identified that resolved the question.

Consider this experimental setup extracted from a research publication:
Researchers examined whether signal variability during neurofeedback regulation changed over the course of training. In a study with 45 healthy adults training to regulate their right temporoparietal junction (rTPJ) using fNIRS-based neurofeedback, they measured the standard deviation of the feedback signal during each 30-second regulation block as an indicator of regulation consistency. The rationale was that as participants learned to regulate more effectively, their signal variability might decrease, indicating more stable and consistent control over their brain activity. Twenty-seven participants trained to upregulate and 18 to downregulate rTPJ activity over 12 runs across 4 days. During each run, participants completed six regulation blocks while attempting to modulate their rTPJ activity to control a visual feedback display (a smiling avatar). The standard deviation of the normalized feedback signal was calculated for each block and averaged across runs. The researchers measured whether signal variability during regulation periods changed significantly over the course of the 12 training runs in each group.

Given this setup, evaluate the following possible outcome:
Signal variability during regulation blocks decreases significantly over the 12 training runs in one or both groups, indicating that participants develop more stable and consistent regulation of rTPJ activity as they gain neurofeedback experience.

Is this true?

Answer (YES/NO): NO